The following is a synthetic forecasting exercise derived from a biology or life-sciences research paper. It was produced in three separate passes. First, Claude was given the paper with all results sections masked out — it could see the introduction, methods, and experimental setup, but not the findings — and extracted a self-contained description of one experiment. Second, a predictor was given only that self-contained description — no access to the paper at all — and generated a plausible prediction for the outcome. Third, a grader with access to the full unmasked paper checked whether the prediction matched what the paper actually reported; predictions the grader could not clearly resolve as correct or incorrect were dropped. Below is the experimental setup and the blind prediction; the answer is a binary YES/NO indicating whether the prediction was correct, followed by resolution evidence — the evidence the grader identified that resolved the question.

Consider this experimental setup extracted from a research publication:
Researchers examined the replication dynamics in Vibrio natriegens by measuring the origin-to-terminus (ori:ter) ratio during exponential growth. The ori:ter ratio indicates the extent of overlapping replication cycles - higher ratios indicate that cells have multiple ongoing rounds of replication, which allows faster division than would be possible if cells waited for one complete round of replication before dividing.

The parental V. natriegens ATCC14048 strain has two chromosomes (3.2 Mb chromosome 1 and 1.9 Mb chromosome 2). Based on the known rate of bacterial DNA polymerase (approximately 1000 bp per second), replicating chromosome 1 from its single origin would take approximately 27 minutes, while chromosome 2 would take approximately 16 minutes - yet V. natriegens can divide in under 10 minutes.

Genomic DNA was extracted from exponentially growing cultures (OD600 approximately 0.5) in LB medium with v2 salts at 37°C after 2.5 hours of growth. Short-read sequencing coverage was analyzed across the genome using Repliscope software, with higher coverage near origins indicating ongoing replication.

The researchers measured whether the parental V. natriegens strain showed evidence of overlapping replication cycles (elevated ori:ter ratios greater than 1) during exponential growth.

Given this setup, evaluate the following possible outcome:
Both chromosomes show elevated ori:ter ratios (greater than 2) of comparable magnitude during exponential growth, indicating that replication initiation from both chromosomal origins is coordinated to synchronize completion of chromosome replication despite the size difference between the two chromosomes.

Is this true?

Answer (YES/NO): NO